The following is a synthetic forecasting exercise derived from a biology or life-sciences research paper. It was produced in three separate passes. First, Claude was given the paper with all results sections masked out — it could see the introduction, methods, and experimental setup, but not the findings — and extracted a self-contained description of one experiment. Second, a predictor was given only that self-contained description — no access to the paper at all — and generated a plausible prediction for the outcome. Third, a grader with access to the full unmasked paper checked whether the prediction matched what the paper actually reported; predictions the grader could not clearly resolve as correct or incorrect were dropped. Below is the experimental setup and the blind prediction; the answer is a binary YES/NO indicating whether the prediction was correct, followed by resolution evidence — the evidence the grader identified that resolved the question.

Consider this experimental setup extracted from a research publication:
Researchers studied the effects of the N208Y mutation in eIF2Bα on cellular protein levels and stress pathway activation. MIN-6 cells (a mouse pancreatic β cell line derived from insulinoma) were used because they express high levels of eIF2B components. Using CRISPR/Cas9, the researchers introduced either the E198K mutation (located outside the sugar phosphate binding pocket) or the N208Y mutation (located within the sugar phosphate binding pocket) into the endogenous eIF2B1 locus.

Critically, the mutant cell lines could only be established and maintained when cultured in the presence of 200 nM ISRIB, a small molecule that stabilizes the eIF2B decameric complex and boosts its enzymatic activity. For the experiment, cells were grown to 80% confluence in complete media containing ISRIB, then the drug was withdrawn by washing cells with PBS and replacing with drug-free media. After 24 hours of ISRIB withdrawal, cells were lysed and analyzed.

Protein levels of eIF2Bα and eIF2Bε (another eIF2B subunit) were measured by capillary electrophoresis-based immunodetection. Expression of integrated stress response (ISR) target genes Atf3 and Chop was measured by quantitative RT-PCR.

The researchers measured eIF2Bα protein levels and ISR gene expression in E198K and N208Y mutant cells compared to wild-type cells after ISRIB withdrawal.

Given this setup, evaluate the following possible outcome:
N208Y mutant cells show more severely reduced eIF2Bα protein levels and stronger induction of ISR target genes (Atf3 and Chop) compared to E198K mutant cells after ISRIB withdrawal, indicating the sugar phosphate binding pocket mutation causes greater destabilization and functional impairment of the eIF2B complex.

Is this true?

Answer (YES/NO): YES